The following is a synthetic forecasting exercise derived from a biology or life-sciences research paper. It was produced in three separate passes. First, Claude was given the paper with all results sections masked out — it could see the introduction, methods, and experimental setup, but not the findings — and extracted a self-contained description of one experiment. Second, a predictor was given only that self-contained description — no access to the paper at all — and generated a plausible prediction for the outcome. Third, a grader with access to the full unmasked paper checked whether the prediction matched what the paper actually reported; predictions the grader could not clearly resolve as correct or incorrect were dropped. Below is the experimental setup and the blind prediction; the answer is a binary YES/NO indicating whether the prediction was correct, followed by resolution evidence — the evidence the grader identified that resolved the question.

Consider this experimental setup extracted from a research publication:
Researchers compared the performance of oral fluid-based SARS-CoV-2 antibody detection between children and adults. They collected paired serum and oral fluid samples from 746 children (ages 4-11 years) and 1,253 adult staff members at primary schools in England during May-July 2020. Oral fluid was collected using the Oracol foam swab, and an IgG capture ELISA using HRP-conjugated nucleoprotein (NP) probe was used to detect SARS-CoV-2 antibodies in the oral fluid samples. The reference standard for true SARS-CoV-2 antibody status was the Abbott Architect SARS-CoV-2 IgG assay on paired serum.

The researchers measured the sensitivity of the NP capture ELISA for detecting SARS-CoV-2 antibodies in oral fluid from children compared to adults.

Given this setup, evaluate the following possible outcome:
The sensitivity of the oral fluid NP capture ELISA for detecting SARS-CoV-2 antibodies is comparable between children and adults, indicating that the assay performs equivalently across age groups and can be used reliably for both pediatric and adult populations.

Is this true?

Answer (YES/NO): NO